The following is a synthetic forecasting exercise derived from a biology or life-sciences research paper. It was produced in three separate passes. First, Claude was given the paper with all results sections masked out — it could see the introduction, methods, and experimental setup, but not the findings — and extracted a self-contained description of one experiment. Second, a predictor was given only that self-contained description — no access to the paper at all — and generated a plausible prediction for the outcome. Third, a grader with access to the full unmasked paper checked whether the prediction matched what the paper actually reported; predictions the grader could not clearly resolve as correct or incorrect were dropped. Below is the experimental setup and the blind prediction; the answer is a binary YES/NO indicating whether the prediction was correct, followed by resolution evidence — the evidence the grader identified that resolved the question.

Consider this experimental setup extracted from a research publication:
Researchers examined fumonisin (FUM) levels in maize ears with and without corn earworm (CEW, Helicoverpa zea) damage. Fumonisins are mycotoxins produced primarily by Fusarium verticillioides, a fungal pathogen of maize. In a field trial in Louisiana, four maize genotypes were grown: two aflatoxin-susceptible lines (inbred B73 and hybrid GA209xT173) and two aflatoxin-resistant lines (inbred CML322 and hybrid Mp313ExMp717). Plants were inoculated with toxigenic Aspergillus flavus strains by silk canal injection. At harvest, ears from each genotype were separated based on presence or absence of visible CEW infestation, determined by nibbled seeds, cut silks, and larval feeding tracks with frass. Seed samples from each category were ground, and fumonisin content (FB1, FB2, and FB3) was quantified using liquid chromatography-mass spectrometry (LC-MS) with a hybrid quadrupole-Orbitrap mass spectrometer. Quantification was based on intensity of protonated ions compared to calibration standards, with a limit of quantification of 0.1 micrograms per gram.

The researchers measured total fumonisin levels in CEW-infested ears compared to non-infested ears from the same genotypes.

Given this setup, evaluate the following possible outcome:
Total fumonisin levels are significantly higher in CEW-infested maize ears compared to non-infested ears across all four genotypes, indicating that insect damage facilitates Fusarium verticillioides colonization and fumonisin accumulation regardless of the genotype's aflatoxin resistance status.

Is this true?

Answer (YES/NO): NO